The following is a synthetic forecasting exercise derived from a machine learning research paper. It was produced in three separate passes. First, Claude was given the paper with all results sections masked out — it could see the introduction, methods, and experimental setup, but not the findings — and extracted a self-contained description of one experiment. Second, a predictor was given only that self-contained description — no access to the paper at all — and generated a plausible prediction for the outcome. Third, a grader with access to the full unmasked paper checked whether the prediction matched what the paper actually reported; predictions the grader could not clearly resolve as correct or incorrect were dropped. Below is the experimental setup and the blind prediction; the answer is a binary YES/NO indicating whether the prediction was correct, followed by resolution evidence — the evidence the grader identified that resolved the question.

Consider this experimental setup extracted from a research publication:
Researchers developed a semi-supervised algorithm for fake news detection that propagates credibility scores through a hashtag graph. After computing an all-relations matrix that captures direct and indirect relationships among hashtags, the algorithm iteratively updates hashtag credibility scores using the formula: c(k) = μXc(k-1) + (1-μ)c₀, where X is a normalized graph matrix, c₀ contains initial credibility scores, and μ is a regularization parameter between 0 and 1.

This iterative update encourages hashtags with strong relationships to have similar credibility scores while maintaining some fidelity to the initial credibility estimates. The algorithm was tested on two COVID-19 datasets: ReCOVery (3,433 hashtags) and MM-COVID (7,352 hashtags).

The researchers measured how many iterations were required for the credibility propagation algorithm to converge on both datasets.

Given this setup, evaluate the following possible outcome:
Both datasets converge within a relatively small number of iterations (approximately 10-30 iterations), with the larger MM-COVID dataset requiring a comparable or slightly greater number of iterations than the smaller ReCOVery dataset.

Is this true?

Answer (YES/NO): NO